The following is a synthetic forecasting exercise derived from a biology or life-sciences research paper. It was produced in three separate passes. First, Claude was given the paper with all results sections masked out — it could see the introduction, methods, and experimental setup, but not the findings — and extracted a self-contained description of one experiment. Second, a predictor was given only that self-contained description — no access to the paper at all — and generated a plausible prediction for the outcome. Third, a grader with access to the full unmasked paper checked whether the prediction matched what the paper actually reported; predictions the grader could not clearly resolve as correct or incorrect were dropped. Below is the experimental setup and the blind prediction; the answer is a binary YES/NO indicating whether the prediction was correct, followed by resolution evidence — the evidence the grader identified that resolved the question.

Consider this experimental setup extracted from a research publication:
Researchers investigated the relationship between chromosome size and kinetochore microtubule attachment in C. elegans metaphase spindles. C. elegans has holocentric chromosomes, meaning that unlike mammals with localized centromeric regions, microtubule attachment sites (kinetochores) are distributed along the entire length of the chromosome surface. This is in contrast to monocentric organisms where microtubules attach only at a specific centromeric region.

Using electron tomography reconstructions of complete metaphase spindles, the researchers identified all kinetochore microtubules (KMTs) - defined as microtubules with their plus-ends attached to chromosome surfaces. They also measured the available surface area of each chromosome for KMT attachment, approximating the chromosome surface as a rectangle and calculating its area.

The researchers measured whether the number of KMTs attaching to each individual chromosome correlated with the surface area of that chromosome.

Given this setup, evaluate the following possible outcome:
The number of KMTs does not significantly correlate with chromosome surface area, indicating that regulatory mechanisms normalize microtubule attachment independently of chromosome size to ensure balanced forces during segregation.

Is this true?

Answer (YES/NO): NO